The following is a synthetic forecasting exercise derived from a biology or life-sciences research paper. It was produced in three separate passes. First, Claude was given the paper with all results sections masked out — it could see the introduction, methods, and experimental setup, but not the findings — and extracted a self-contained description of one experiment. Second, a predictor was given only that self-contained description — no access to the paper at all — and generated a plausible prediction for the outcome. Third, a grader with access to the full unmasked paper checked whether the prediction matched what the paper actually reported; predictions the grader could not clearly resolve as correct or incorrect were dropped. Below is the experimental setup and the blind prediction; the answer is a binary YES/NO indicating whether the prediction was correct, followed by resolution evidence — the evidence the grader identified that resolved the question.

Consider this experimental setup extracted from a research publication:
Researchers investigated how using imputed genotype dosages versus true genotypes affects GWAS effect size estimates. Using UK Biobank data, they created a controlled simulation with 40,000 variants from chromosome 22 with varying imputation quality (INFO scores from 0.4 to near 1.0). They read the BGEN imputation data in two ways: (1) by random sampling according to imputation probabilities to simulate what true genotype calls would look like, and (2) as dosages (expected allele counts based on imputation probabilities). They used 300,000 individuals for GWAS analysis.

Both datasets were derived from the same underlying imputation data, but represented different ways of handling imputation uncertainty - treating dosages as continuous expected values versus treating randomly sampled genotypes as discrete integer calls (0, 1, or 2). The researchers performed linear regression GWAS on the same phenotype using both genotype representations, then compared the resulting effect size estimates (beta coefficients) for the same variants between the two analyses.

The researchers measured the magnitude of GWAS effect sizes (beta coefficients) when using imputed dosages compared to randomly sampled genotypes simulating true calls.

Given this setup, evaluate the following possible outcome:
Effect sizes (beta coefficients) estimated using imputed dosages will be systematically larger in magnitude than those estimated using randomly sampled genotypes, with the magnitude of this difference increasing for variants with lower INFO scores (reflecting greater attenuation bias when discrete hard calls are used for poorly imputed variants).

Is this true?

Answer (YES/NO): YES